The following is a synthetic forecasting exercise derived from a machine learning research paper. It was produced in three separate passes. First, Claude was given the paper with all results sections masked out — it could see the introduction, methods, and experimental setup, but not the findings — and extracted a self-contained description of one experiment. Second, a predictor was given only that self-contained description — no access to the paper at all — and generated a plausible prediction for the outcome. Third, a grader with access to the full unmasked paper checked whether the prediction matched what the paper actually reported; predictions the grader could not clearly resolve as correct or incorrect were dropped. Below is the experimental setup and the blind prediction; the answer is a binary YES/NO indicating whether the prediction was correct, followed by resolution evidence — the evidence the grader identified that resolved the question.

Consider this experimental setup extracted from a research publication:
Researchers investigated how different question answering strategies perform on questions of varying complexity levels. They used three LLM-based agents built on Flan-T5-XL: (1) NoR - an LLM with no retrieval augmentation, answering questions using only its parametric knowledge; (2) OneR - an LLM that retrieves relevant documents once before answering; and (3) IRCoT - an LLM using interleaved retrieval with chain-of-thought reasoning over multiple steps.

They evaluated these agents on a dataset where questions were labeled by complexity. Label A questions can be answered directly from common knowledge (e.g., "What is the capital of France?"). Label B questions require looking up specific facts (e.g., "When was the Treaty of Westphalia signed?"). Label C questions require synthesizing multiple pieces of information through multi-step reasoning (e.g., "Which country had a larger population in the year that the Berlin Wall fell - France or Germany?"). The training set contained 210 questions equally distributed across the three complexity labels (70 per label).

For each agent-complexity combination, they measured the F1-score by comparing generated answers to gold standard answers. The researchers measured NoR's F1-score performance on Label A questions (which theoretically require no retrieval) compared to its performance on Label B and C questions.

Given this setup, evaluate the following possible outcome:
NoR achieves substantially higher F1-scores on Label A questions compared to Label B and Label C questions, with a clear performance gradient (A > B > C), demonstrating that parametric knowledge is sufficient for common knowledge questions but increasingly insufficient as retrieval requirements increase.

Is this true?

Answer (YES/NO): NO